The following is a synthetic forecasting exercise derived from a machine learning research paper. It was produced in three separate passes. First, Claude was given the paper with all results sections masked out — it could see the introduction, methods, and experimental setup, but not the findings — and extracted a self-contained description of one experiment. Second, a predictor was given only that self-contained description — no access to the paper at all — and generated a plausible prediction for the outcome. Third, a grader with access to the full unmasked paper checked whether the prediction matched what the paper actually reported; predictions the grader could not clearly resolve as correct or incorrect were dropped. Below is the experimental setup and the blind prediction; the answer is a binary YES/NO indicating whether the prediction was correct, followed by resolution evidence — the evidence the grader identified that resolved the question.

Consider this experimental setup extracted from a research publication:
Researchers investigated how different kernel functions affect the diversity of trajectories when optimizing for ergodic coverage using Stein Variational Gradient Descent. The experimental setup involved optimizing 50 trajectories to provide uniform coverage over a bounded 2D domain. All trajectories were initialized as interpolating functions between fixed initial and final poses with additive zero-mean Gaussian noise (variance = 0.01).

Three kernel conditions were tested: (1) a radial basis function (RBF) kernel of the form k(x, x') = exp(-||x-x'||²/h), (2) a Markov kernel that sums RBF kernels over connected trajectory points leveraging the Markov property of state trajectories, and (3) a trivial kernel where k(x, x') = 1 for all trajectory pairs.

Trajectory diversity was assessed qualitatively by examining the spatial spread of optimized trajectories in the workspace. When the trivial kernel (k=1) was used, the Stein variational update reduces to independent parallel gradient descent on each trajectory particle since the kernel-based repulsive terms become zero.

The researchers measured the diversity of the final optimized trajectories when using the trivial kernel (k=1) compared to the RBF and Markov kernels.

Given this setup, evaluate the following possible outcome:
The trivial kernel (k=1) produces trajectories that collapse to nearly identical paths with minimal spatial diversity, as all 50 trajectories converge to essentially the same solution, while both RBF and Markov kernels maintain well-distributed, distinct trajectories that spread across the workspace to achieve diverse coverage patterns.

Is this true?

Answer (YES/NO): YES